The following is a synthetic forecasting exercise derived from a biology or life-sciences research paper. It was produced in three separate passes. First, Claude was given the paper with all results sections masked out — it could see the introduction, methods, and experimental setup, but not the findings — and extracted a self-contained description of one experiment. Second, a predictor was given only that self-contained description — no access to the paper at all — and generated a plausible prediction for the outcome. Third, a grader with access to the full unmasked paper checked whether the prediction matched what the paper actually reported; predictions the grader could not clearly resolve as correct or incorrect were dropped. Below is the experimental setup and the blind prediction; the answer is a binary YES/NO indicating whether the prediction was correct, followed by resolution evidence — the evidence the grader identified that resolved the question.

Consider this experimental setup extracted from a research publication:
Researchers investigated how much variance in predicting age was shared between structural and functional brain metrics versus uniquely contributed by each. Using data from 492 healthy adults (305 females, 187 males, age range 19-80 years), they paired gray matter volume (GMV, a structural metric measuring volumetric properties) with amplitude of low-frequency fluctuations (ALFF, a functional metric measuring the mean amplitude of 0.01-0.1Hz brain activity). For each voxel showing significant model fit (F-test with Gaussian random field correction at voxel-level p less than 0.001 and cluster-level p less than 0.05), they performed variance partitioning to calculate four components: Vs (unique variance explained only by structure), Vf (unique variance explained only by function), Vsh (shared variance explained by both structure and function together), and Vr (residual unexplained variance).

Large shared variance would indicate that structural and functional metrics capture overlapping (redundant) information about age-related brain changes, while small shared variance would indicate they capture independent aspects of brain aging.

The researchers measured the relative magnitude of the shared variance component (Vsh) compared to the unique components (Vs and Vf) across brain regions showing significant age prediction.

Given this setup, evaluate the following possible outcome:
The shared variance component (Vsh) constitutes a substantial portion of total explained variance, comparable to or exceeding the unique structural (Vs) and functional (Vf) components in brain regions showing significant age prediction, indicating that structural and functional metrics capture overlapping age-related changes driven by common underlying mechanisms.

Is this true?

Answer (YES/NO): NO